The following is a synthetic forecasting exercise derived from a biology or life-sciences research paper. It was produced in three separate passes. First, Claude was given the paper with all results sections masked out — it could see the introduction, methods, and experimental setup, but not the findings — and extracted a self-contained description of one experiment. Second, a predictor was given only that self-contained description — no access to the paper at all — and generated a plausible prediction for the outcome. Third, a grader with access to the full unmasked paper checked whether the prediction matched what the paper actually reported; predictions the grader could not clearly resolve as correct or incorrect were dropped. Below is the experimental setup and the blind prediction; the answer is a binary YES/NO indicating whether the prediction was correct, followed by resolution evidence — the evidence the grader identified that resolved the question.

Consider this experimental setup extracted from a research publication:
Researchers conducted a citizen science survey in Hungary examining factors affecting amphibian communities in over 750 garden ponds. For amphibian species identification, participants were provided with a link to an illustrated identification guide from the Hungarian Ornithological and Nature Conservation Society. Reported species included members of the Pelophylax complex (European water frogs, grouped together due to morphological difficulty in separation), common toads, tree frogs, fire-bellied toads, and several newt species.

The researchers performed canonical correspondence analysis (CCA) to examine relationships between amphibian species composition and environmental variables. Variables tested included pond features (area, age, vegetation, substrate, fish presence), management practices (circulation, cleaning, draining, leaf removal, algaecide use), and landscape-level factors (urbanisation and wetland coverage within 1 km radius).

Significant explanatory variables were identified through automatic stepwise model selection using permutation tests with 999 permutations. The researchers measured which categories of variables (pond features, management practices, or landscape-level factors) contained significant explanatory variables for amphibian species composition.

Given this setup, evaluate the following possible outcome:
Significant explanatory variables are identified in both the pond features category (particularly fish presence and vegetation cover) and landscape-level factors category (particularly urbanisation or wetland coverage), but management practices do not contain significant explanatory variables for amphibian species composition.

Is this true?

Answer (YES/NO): NO